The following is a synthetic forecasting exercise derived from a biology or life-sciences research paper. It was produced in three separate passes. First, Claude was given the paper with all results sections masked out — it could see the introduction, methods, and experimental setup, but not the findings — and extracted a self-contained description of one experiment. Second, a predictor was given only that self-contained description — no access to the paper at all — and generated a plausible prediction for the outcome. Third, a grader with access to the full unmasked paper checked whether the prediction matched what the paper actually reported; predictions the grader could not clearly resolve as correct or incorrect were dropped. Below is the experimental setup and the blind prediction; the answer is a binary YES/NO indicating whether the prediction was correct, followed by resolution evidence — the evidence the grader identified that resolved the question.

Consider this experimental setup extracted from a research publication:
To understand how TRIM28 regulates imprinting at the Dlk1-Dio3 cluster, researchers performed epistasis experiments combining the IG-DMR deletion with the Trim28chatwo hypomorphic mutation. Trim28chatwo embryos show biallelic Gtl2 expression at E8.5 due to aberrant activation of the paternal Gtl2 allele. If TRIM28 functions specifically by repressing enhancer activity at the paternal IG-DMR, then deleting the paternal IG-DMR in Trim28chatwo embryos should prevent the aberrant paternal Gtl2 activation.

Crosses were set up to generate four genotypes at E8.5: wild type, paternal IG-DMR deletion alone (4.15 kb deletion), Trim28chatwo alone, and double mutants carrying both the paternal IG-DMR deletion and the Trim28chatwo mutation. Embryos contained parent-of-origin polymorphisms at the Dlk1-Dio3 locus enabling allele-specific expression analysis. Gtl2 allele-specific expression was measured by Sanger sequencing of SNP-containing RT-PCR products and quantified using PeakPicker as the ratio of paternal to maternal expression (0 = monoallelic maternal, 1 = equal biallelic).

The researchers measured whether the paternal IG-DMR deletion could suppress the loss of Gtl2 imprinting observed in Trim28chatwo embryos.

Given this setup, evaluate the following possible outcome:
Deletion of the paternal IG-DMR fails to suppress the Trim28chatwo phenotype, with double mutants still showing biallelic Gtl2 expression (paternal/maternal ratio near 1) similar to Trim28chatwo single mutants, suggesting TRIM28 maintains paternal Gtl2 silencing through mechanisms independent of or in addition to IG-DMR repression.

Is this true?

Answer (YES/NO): YES